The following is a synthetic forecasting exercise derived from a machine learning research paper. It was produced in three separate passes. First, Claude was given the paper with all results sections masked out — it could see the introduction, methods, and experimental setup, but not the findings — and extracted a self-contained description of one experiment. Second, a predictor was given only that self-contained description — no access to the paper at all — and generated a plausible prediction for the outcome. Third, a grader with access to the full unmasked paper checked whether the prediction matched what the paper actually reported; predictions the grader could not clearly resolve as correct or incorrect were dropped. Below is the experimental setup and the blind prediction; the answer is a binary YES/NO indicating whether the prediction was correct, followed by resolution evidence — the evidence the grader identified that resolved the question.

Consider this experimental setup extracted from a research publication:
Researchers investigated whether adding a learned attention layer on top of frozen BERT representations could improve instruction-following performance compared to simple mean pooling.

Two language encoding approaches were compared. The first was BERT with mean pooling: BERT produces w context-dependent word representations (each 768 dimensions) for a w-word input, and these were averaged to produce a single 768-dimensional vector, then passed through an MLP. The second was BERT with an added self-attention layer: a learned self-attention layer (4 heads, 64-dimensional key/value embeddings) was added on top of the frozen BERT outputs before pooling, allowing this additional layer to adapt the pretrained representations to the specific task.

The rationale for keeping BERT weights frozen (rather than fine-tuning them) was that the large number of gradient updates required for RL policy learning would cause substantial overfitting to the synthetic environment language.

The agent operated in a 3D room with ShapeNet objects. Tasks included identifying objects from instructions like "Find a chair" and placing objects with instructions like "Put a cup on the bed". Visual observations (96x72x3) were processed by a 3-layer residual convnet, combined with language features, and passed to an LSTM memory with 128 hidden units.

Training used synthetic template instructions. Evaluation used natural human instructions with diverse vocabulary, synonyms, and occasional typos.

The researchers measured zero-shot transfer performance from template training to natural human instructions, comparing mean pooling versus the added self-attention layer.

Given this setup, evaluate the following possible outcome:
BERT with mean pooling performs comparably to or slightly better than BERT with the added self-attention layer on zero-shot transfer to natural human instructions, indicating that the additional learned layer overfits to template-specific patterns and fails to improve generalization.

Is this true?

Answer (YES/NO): YES